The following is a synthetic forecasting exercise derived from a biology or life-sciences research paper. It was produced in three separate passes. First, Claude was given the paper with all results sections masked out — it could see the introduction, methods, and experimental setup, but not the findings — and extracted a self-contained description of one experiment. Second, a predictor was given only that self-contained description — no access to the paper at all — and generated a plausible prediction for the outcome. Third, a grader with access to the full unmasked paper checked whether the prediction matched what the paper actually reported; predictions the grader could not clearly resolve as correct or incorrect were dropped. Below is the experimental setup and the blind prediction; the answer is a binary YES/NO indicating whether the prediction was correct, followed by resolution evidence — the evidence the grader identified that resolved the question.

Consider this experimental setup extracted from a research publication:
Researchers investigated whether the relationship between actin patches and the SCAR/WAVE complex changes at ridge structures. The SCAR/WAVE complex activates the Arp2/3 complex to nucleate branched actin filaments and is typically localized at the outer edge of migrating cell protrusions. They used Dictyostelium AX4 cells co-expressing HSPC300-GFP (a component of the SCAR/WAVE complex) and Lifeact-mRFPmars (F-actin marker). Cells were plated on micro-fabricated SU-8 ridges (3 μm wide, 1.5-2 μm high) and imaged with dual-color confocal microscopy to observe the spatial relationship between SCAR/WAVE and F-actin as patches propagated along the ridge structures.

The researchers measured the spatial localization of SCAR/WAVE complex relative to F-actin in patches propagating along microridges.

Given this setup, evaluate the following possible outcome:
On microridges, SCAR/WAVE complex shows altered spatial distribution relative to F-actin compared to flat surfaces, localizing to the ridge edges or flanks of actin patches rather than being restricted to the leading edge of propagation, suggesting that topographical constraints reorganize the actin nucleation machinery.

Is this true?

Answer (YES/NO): NO